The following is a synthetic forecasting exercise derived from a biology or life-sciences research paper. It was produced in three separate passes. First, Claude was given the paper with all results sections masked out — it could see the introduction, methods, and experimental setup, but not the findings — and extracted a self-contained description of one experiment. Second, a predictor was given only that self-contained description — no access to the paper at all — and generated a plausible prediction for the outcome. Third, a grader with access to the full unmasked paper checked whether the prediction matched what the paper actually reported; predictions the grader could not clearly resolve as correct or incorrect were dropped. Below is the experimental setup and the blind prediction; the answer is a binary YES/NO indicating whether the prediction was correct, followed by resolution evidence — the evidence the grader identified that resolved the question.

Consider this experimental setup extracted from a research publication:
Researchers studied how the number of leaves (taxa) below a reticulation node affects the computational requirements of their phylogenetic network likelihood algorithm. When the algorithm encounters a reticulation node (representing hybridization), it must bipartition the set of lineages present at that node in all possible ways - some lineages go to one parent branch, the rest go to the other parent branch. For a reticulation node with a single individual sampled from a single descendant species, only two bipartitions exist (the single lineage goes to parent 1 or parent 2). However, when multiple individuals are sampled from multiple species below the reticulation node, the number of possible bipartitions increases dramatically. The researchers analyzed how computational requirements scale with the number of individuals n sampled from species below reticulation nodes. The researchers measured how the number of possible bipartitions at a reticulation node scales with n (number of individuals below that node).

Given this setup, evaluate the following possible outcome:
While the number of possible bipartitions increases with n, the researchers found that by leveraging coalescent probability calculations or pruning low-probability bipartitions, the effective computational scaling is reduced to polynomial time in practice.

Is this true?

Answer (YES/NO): NO